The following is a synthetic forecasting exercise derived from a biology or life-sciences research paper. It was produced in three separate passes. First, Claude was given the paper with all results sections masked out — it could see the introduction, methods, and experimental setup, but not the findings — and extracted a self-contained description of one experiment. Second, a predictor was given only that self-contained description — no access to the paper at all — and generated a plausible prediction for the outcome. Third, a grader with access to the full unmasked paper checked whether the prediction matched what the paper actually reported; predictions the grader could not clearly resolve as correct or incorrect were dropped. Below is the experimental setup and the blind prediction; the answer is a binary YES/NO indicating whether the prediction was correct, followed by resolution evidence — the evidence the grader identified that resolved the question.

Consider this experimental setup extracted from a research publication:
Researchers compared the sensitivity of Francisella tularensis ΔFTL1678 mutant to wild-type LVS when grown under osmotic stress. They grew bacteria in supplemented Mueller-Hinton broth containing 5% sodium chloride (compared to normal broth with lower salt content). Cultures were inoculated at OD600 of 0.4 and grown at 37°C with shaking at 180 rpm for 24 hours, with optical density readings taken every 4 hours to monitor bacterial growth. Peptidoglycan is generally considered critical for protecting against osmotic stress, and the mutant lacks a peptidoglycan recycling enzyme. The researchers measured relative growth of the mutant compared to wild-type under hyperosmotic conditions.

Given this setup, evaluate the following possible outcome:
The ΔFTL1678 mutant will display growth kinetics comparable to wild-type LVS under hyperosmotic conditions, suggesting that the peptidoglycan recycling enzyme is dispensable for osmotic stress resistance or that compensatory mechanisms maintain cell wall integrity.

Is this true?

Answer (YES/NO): NO